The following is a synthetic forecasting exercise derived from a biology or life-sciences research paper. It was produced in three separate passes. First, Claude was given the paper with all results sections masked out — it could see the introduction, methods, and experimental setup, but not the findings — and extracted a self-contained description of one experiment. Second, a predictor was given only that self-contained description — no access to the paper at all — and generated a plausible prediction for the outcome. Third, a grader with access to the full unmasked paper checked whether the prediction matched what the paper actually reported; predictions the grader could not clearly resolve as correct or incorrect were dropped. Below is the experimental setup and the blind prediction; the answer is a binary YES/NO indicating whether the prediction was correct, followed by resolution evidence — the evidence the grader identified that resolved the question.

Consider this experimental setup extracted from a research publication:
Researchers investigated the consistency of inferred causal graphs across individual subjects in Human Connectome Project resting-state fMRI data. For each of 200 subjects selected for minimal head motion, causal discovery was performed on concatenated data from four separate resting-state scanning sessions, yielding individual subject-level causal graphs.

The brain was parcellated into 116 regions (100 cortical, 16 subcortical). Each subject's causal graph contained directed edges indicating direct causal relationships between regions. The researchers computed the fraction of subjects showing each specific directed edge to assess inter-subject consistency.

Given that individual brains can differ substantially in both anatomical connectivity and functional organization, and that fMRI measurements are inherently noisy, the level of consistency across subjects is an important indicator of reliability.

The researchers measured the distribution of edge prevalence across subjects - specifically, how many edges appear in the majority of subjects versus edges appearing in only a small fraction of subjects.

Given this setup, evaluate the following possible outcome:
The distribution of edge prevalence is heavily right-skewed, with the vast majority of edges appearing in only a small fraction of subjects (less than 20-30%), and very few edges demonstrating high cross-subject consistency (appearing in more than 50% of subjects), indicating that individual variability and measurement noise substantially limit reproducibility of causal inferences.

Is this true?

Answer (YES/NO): NO